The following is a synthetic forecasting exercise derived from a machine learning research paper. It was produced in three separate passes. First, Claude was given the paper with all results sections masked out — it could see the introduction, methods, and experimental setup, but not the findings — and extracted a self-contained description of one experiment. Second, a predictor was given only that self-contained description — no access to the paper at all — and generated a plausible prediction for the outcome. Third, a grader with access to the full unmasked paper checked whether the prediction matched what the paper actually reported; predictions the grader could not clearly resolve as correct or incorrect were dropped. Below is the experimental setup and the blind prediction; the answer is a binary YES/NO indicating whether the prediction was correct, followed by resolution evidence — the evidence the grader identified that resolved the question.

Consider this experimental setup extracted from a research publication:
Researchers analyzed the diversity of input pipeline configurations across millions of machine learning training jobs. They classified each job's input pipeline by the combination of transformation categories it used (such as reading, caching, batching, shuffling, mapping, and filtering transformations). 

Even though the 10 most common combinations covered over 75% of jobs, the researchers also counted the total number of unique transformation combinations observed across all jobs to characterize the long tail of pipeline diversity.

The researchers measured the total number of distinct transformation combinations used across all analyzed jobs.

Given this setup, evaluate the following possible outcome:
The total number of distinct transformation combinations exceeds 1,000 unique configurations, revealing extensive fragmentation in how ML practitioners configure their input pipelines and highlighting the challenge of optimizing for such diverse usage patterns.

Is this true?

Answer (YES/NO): YES